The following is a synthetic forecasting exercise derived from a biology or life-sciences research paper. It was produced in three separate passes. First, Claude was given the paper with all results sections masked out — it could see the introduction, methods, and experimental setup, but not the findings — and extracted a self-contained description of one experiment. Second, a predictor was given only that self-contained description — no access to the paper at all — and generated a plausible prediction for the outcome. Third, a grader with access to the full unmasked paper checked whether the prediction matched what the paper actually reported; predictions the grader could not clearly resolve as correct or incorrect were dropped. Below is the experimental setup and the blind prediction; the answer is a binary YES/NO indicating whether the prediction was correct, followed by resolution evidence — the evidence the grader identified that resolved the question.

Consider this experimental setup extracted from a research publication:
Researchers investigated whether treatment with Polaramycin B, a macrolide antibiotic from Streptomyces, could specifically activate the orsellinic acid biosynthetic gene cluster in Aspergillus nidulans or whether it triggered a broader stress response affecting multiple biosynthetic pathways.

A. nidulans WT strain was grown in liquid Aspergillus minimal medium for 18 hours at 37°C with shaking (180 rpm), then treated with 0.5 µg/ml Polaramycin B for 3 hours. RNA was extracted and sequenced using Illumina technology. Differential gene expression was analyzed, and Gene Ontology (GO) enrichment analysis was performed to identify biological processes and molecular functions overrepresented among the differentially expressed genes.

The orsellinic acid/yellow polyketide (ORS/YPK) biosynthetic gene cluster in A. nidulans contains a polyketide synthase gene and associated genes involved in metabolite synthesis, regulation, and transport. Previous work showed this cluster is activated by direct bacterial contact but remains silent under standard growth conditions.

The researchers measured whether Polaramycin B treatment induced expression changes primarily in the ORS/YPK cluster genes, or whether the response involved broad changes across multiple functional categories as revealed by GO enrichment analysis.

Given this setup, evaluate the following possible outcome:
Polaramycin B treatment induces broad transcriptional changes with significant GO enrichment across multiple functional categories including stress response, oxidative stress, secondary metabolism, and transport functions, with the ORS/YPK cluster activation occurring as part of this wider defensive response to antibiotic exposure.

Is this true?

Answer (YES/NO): YES